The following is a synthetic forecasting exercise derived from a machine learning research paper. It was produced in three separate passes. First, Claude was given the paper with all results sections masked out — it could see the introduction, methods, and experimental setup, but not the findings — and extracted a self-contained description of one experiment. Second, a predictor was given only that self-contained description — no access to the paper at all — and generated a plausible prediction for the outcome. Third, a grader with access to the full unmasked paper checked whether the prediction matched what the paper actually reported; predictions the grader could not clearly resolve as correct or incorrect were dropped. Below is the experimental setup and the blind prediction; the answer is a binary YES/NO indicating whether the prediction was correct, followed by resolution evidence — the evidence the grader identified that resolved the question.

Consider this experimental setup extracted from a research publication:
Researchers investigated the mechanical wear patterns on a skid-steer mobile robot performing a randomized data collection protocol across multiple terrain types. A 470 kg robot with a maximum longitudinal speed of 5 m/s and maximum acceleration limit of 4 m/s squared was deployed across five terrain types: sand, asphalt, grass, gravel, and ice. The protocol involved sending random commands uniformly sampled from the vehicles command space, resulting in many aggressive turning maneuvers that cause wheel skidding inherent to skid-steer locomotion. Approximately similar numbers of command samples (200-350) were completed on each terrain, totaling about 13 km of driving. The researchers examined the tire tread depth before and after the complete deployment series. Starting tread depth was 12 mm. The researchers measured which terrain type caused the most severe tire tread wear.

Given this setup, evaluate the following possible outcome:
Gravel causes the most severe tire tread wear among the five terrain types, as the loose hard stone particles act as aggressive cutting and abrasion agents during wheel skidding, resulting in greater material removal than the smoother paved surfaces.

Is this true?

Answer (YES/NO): NO